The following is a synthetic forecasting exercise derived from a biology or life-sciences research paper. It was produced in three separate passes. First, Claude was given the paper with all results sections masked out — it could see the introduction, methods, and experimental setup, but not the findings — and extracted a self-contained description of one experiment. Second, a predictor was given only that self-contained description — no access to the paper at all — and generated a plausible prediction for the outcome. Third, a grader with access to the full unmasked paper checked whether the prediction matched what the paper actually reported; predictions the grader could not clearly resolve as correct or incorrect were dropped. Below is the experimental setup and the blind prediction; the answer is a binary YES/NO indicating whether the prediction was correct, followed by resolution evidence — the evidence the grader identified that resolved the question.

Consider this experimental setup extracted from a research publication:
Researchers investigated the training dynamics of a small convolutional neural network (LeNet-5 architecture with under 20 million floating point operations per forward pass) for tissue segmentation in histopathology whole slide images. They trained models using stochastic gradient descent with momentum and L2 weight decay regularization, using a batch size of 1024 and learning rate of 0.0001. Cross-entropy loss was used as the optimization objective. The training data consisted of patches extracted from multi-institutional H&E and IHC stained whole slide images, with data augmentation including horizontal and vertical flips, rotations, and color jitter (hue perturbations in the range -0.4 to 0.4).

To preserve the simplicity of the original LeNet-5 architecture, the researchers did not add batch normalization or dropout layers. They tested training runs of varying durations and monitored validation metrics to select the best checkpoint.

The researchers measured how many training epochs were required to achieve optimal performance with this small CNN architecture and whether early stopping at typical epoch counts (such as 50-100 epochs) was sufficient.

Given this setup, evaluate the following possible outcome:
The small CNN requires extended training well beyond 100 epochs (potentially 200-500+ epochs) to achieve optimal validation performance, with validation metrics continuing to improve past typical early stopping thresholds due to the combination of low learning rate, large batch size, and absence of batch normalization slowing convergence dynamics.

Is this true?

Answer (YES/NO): YES